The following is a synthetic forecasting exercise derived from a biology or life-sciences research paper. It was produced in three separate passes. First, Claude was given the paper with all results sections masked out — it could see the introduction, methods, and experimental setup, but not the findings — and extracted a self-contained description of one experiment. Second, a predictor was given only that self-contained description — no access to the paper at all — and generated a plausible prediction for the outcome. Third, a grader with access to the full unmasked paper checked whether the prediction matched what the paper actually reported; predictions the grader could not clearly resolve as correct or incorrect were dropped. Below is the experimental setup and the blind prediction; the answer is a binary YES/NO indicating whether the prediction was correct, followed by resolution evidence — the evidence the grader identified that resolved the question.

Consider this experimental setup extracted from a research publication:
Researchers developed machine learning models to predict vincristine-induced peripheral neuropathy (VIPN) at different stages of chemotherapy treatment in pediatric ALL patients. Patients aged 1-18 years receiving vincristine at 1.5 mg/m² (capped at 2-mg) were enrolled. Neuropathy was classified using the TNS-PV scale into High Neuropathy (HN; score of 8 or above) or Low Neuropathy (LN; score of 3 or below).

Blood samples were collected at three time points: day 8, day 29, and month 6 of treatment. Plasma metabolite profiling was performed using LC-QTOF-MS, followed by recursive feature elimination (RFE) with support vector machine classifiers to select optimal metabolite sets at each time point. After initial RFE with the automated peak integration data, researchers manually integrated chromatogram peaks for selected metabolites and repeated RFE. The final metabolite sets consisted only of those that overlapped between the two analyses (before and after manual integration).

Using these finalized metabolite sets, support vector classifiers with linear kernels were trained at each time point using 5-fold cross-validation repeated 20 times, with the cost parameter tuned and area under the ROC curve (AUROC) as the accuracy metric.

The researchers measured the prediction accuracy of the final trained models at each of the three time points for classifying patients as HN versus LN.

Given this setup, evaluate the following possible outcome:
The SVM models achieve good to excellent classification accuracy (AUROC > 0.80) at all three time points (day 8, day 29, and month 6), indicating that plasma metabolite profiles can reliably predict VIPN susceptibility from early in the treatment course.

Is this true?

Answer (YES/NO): NO